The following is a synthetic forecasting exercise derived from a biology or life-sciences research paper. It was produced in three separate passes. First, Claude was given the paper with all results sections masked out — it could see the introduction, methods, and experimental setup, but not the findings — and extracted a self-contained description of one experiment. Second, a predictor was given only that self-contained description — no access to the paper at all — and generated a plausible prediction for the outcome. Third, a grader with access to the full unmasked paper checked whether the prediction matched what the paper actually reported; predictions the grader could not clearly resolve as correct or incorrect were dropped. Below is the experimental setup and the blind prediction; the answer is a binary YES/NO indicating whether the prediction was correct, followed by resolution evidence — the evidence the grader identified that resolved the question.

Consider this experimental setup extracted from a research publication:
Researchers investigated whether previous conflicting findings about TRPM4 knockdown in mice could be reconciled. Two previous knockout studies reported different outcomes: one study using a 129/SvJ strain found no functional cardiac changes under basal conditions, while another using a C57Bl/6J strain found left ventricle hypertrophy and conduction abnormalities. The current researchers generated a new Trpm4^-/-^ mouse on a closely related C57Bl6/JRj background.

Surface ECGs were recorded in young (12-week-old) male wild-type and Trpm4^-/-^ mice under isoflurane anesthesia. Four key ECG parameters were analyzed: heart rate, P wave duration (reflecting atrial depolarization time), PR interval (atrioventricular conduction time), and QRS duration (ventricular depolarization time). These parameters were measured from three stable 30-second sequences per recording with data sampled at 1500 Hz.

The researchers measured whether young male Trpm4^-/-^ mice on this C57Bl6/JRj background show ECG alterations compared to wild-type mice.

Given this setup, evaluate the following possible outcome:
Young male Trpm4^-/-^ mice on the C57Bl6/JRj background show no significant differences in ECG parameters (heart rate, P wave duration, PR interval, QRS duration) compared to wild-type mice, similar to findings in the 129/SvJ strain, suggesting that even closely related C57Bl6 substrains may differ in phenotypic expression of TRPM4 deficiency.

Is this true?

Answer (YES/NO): YES